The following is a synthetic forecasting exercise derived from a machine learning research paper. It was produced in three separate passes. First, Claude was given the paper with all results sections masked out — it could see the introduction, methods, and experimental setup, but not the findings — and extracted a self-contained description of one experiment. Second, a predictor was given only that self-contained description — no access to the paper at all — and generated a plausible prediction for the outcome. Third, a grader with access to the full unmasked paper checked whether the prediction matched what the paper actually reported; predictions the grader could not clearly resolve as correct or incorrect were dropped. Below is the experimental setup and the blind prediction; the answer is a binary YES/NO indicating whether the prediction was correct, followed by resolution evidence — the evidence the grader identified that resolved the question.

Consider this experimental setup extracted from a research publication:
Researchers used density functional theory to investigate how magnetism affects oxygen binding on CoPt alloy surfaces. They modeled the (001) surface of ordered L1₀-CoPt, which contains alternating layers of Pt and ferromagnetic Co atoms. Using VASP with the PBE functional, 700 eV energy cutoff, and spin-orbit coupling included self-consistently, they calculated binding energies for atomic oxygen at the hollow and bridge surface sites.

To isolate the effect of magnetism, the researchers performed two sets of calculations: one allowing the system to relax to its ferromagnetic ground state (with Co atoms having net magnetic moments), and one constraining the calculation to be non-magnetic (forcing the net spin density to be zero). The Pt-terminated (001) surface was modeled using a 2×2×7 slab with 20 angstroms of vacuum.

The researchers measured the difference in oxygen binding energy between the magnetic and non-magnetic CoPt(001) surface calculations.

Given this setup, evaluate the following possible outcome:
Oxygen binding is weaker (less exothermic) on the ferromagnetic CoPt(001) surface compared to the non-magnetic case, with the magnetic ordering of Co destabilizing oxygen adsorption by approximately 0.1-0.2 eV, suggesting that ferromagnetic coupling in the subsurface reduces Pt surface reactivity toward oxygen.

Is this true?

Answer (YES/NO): NO